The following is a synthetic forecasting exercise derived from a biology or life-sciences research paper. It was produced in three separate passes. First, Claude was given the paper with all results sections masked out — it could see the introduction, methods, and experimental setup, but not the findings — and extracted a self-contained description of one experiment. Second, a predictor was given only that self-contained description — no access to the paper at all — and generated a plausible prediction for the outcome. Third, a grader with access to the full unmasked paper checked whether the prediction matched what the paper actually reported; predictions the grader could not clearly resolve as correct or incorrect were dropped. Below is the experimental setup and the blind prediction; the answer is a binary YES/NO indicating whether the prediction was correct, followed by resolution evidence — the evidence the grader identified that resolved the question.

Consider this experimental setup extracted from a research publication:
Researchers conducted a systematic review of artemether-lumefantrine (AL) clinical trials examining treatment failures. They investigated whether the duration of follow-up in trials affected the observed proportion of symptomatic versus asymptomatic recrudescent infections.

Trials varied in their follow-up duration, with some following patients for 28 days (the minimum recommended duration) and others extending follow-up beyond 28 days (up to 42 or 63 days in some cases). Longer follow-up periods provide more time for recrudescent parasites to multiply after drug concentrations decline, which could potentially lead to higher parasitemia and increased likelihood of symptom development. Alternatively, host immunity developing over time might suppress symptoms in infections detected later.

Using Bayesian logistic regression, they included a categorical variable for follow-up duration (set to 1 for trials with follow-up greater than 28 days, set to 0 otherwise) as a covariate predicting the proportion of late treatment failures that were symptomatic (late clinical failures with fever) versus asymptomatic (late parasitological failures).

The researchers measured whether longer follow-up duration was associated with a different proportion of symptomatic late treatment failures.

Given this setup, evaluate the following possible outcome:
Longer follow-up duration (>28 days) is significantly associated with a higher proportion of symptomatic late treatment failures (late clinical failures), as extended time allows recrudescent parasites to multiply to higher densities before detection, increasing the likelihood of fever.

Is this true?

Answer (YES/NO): NO